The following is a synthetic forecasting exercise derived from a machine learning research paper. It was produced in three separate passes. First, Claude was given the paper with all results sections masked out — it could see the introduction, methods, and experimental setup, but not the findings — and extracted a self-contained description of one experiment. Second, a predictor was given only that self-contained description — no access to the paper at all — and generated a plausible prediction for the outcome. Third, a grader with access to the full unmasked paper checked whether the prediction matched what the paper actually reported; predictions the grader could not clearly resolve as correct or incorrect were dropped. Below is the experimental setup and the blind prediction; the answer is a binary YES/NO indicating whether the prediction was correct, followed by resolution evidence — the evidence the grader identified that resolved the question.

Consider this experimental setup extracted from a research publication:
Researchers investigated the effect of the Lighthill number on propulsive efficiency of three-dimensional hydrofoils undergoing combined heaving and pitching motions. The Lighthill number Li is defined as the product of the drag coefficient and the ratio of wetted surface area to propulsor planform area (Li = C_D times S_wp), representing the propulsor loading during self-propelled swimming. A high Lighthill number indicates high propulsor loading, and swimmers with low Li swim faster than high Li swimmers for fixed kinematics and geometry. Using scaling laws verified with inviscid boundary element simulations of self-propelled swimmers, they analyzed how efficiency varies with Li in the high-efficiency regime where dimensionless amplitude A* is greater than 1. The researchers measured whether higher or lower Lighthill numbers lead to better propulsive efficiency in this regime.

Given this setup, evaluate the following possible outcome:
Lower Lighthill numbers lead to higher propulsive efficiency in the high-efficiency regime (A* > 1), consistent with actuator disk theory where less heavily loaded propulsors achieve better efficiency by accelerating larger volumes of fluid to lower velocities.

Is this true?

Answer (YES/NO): YES